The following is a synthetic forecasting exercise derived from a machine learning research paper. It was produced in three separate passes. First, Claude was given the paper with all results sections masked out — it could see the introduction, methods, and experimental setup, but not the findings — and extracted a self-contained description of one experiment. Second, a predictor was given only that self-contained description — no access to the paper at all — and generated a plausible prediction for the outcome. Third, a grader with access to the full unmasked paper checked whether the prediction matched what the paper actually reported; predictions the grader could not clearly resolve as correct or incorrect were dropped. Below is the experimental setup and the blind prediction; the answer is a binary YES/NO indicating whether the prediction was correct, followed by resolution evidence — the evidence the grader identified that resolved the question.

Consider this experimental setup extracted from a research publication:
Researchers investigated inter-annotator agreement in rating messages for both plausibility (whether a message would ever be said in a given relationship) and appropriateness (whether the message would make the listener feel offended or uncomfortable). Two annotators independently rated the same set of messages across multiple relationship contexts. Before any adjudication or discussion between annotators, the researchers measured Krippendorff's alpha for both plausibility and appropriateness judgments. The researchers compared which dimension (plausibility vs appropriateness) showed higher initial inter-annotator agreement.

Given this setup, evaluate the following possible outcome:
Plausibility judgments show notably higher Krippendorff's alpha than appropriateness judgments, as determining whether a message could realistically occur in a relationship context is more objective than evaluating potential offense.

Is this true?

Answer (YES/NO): YES